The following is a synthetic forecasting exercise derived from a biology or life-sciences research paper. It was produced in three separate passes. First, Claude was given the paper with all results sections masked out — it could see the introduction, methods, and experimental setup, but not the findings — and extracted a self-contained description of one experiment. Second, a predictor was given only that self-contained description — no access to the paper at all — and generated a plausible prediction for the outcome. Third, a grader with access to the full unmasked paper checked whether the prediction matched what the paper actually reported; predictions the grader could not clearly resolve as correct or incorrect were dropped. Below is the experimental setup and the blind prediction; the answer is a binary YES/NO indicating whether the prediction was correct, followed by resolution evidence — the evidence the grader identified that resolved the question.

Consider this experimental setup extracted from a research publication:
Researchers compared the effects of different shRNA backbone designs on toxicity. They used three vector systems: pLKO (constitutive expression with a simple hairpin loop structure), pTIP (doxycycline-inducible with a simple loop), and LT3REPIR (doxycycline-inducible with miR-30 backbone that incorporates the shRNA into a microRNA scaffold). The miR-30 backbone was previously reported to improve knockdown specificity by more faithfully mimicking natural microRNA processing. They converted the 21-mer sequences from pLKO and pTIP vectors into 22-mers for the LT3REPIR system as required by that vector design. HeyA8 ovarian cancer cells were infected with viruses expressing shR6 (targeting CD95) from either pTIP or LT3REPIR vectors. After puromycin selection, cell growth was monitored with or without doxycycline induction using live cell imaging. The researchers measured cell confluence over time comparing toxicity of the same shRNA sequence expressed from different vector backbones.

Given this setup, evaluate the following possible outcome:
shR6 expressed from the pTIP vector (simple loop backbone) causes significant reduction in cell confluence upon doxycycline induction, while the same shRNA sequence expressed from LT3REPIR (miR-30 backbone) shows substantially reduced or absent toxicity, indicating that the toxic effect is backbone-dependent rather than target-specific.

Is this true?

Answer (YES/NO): YES